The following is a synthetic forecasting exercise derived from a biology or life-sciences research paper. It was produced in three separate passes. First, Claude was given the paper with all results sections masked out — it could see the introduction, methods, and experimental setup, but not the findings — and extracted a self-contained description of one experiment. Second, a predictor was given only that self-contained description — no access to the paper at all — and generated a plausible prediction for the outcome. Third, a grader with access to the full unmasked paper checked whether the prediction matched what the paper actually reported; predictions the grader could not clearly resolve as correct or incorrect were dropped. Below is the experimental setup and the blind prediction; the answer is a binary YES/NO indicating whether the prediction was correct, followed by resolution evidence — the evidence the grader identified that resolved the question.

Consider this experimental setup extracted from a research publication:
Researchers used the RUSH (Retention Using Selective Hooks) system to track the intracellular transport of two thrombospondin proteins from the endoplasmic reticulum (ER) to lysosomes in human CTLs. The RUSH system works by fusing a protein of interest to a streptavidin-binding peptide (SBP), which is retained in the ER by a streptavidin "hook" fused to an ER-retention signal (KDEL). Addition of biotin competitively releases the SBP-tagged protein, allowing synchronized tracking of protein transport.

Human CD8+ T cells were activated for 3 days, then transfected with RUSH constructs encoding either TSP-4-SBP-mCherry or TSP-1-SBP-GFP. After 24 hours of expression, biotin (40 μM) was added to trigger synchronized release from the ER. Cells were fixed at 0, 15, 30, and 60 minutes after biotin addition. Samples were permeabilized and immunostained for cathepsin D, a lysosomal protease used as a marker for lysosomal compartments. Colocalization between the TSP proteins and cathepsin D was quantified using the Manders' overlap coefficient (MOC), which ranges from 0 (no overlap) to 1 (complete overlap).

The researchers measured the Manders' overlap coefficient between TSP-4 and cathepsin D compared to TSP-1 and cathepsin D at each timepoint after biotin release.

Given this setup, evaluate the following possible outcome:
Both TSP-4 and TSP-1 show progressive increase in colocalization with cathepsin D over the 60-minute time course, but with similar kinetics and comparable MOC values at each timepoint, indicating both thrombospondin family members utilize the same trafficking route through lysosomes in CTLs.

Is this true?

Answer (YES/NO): NO